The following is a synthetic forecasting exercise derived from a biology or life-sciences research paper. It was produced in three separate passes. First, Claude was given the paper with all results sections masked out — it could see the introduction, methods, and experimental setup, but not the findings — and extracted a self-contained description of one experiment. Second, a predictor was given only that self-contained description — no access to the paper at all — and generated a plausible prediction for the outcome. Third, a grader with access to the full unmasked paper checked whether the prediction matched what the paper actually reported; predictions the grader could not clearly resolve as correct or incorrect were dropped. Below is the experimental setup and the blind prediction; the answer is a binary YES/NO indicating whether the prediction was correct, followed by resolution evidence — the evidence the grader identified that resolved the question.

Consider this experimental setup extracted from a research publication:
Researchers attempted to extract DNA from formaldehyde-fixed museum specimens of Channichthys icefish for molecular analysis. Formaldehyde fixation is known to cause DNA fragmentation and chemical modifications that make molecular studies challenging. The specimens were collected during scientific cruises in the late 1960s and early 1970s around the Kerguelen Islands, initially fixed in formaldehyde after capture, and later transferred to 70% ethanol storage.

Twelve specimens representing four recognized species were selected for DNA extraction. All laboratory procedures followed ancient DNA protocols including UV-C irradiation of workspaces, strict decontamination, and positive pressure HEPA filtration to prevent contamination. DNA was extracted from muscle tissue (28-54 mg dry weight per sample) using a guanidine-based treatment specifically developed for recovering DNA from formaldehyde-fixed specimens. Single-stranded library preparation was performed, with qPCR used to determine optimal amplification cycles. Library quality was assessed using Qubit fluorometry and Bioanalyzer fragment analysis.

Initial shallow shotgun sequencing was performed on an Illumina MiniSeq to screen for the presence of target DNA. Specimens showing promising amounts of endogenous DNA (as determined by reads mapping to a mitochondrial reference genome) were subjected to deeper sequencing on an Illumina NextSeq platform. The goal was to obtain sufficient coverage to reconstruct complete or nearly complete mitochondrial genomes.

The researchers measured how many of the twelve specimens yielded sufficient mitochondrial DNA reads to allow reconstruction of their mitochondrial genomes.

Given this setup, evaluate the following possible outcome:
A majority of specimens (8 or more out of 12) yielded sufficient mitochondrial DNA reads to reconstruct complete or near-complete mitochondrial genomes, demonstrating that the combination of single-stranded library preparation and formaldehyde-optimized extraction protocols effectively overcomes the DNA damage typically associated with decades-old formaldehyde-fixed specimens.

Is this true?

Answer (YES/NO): NO